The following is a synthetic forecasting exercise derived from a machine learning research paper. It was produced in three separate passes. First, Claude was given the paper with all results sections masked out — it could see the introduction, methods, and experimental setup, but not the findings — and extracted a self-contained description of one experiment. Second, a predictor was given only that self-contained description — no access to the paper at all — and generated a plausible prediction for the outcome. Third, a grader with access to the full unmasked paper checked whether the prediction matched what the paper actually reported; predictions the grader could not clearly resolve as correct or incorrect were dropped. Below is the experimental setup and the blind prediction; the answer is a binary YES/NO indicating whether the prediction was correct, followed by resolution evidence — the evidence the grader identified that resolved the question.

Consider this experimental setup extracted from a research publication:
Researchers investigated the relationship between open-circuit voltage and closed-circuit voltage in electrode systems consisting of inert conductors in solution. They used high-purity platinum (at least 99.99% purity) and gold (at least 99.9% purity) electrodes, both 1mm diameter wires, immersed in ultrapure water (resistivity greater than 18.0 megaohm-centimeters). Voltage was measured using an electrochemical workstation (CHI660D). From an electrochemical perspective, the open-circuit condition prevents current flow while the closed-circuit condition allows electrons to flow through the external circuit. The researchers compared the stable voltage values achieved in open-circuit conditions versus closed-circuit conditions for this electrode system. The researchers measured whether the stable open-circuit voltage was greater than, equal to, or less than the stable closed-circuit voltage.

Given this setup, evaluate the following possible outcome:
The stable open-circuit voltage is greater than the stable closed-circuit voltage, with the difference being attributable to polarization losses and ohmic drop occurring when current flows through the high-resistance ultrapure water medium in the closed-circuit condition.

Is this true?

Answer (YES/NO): NO